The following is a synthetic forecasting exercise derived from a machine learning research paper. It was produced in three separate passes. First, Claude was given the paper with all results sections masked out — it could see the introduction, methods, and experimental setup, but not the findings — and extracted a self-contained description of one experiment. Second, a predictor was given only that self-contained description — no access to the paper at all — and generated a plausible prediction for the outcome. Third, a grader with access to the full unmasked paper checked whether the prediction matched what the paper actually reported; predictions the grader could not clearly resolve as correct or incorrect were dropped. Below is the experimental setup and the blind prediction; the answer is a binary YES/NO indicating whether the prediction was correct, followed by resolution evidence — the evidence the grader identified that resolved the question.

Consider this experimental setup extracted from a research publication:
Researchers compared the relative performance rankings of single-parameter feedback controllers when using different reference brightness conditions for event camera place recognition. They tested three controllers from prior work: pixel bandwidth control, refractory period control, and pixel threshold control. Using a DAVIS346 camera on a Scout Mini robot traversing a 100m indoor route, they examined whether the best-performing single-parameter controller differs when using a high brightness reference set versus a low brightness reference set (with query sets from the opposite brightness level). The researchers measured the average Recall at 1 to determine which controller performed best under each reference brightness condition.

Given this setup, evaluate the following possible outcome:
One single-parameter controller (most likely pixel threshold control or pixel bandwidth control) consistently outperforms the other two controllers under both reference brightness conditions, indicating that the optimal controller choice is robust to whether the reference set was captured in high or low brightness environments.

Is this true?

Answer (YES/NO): NO